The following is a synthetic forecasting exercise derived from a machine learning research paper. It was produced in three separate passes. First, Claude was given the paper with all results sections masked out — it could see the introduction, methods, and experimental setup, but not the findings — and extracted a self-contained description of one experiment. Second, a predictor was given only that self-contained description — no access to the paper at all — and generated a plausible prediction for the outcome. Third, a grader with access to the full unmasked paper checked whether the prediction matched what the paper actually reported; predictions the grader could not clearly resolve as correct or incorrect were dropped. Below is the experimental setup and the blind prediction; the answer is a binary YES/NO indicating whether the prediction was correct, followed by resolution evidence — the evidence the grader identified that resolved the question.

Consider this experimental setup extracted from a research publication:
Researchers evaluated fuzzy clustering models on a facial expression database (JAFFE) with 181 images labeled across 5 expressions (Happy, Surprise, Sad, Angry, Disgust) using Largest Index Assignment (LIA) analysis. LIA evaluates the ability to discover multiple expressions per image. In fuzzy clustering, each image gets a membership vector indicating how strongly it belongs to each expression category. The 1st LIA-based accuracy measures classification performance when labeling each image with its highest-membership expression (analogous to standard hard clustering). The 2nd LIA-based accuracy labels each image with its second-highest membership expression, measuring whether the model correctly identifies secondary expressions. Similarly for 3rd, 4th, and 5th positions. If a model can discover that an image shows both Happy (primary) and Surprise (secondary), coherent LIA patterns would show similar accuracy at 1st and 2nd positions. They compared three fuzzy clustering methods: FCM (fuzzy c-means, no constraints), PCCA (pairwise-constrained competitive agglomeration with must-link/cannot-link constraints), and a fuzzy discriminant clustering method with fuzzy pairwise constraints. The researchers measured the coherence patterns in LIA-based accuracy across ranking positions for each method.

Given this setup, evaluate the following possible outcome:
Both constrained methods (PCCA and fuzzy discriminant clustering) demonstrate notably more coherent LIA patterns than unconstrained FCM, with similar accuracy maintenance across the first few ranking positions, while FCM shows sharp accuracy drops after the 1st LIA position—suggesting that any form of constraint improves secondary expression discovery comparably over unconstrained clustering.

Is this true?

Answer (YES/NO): NO